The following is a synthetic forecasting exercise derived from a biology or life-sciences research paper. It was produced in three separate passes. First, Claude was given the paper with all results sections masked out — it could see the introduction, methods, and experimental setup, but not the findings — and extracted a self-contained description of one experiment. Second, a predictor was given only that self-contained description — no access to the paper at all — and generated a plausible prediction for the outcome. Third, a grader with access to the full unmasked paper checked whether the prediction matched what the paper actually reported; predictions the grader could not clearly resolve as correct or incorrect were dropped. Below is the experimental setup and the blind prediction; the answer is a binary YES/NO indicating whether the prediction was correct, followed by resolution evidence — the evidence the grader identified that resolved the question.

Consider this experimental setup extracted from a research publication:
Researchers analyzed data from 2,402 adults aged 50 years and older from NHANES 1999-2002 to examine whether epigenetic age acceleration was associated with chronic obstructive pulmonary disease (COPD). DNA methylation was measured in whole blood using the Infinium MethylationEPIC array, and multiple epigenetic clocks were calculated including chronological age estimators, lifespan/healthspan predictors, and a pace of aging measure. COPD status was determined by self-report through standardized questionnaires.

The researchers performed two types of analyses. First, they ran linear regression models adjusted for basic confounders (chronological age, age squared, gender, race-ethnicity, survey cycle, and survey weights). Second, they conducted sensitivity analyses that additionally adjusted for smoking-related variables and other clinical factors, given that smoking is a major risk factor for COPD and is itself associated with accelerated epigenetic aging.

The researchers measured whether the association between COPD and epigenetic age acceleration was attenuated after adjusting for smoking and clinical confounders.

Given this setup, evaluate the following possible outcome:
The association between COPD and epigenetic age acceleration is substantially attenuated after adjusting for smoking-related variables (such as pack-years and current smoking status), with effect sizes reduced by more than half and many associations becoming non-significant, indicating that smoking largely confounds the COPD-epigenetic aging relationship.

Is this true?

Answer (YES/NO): YES